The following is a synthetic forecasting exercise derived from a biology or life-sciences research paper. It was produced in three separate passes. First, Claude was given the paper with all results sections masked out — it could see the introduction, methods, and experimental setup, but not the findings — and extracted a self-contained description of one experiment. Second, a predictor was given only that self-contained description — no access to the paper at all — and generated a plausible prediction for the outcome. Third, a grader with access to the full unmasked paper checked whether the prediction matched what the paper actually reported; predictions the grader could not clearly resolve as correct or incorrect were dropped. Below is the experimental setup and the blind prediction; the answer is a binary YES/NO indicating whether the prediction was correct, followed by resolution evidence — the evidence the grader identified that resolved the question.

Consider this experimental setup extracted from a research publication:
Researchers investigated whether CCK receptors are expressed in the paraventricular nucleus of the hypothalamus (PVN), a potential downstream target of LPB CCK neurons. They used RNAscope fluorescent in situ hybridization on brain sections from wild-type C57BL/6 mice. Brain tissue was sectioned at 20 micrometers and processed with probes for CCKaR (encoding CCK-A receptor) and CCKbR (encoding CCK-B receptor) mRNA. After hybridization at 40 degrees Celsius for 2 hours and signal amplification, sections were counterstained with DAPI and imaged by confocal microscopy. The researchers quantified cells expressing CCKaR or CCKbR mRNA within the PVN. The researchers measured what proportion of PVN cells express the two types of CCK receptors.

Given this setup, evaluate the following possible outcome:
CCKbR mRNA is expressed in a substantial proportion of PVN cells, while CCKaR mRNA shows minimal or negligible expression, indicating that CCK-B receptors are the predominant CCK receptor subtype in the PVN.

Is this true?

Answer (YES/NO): NO